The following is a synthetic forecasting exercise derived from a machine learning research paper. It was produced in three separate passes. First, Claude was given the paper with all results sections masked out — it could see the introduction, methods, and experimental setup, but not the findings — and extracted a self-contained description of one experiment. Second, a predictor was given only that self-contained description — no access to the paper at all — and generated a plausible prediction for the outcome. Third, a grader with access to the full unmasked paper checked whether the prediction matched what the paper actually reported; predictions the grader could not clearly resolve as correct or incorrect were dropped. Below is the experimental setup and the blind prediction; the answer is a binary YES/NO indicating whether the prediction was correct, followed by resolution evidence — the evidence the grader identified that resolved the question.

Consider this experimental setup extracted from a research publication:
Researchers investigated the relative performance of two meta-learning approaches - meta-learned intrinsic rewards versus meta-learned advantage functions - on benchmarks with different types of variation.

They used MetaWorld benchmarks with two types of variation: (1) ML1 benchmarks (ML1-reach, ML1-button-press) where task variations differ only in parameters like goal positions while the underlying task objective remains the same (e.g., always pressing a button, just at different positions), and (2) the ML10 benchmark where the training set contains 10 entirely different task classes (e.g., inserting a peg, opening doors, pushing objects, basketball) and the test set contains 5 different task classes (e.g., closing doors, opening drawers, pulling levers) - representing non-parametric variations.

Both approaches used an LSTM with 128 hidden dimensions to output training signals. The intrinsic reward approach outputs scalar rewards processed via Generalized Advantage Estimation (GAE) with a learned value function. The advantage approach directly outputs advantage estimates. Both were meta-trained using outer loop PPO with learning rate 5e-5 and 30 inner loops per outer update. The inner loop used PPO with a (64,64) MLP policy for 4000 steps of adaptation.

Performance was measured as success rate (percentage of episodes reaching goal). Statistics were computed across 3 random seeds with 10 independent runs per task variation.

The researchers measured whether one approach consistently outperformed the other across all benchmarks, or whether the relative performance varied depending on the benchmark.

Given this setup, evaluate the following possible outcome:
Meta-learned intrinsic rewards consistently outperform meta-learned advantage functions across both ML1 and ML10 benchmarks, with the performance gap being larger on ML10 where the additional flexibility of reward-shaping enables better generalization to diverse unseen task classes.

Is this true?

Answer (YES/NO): NO